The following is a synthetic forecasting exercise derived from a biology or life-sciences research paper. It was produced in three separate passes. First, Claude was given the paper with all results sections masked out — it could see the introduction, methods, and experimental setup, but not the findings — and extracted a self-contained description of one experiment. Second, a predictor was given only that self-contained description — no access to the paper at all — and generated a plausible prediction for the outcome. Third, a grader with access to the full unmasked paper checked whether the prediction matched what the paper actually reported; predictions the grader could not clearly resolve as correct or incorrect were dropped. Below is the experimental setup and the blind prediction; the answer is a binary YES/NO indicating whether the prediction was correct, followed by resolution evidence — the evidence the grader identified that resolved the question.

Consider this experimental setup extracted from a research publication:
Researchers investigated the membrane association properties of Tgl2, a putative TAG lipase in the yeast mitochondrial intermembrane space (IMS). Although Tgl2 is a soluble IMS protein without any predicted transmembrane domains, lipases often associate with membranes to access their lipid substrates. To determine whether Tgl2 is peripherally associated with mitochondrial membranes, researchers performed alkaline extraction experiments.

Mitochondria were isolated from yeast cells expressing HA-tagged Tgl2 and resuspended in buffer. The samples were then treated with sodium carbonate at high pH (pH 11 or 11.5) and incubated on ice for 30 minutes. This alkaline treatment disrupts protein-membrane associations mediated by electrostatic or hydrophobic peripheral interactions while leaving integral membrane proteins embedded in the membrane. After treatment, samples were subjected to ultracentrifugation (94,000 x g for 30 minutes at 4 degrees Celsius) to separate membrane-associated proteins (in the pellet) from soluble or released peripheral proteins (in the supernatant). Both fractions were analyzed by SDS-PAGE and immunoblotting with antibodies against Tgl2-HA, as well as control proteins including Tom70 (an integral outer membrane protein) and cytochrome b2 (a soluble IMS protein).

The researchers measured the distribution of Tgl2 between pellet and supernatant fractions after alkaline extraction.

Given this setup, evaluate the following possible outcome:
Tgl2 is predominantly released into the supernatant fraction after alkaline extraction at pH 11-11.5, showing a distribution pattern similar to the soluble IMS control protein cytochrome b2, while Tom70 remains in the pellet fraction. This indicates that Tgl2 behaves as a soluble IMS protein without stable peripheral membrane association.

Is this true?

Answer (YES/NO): YES